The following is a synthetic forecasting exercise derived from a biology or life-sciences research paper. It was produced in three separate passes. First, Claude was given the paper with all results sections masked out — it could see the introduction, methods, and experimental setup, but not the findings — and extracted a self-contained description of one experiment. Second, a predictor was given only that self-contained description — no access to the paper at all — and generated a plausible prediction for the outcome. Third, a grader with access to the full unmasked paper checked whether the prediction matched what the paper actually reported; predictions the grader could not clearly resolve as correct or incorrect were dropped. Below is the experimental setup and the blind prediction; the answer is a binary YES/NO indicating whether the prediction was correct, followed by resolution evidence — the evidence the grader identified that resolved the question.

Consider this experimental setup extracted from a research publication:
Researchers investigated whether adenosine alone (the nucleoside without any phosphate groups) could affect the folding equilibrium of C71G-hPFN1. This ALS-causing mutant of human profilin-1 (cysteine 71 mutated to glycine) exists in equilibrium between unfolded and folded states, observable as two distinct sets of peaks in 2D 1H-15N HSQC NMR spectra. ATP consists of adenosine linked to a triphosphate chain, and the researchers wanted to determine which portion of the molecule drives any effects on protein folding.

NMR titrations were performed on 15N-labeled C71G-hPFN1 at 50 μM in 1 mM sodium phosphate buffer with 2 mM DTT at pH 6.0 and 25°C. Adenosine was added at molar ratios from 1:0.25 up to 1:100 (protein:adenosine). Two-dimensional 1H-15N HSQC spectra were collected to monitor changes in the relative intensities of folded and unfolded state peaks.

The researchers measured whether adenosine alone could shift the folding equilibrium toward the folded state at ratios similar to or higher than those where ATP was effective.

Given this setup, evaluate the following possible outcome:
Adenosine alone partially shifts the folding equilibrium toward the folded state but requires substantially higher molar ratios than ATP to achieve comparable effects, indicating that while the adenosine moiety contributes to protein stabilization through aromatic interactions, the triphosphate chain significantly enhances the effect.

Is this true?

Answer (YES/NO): NO